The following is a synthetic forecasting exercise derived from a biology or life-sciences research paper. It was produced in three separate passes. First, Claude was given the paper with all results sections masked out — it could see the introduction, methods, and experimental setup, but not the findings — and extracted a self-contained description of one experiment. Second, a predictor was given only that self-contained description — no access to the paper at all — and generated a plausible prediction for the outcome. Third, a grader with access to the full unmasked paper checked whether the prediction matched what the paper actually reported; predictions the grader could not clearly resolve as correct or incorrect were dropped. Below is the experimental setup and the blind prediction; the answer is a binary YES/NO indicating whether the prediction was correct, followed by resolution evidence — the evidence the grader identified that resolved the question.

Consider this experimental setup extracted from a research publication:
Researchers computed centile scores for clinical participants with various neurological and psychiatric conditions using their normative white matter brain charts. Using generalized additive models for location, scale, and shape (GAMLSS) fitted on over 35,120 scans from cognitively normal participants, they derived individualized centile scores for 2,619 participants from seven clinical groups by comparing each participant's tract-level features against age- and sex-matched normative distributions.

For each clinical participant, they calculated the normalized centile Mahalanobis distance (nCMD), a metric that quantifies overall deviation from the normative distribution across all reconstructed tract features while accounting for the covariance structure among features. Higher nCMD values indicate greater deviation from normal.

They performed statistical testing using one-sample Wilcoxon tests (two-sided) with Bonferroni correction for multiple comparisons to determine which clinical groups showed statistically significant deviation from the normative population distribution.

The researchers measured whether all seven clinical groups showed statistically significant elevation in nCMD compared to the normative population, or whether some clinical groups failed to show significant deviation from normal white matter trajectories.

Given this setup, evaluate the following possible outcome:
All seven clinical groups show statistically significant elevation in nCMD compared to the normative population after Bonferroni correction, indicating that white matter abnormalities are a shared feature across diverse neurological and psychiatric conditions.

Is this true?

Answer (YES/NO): NO